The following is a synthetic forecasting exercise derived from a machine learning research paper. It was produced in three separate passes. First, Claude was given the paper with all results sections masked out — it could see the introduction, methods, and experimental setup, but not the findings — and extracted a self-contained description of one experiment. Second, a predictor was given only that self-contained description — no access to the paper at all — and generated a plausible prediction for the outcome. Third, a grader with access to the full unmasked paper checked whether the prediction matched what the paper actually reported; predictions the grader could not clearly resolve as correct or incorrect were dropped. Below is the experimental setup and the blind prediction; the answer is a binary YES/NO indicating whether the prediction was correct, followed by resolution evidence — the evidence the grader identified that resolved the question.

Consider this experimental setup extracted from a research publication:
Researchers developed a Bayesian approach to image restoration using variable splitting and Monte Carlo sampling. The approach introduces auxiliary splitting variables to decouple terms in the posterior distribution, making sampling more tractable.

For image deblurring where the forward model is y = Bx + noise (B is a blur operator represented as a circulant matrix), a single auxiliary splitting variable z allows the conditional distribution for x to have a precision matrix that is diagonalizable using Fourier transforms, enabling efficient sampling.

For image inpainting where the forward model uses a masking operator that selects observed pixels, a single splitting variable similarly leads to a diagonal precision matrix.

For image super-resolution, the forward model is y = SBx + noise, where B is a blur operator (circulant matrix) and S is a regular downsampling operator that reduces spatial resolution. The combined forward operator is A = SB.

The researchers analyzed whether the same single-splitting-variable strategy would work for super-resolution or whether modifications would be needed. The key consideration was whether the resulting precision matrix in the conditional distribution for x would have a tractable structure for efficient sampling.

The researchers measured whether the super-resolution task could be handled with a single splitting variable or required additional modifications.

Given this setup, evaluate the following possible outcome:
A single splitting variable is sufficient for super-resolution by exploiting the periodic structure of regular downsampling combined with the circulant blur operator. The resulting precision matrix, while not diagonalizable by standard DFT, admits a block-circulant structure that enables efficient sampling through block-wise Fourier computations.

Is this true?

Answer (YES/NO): NO